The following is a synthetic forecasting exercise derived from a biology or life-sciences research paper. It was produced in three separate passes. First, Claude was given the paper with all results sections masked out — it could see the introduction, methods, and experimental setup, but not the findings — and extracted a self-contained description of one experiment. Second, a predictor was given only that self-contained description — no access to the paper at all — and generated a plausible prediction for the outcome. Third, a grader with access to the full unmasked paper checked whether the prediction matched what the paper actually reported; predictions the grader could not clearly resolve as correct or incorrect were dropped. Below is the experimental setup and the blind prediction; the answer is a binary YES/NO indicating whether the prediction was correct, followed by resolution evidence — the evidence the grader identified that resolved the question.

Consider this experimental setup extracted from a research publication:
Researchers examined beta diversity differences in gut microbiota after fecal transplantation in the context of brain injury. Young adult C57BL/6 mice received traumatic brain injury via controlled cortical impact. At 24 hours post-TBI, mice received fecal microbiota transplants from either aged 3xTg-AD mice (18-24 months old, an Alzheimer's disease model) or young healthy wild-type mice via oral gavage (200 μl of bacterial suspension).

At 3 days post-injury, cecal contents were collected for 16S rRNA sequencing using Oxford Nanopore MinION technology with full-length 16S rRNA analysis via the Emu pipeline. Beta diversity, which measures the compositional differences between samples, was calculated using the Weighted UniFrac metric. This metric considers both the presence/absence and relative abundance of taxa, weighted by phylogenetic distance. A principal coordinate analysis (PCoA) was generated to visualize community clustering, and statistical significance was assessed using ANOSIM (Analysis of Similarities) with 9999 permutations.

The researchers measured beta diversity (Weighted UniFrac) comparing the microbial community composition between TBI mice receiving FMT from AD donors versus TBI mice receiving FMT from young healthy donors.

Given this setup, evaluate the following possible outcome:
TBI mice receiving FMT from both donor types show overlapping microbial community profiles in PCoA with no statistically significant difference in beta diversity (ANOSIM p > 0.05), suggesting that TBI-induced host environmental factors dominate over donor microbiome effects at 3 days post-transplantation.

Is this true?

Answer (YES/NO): NO